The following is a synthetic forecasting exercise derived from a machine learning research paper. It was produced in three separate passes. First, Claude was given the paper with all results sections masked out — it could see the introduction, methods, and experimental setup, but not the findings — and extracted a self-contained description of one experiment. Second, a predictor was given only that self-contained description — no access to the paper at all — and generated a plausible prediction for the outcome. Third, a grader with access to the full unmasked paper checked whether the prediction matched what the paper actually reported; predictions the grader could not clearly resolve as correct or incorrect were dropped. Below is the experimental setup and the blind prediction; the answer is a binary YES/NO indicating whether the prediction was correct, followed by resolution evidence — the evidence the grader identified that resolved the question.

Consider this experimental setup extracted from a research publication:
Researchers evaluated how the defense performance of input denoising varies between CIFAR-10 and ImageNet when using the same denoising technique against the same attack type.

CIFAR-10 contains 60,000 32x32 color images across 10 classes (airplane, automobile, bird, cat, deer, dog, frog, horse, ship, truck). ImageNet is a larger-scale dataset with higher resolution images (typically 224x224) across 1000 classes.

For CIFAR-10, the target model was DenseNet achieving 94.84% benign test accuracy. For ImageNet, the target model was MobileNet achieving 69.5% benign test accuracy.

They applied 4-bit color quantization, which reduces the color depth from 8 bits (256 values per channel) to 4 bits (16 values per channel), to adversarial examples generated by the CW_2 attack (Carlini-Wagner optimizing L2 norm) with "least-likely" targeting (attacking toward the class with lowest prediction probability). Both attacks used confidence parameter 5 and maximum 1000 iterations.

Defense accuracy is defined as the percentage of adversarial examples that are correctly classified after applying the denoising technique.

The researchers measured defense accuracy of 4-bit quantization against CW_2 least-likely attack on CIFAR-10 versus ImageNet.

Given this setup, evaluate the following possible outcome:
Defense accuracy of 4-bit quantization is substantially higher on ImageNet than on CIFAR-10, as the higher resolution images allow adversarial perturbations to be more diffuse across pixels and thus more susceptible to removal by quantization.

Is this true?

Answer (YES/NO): NO